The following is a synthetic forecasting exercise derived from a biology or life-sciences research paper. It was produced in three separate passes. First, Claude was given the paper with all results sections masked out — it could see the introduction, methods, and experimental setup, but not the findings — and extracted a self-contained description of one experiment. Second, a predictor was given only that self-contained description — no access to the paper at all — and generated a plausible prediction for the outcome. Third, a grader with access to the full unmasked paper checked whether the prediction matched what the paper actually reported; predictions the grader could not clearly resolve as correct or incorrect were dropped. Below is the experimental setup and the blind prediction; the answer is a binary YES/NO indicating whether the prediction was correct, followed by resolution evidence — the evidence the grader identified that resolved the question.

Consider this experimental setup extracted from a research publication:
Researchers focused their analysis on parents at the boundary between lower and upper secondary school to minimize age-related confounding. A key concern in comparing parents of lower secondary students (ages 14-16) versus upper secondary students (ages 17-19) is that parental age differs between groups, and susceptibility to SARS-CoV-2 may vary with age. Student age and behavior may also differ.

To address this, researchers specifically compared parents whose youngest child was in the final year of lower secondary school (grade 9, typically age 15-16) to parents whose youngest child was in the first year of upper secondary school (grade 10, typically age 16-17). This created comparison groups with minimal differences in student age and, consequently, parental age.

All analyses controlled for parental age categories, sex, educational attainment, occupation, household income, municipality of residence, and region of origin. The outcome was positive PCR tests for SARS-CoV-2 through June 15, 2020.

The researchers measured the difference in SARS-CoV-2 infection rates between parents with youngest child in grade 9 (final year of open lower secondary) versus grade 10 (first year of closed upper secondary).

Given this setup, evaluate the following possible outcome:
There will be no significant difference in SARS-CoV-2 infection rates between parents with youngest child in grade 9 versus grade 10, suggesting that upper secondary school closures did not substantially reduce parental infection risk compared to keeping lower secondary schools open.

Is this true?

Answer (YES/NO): NO